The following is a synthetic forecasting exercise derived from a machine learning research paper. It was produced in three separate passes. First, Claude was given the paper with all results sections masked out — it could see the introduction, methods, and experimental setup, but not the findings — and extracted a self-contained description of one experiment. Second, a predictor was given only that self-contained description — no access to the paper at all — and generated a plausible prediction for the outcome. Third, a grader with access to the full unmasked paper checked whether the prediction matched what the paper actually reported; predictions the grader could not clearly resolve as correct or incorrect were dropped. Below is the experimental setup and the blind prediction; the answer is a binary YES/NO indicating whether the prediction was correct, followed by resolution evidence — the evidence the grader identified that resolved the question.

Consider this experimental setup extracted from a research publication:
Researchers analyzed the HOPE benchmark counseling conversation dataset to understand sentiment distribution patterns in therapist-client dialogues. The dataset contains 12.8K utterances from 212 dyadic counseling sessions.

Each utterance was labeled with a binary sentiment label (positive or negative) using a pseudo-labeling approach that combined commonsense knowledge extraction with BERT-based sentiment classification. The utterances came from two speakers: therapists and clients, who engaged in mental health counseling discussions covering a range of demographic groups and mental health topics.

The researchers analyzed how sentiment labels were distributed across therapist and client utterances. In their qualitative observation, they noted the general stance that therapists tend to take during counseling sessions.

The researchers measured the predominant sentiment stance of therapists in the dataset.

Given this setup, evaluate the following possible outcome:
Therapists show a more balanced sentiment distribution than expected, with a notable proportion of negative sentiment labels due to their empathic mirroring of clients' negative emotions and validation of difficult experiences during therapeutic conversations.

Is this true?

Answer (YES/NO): NO